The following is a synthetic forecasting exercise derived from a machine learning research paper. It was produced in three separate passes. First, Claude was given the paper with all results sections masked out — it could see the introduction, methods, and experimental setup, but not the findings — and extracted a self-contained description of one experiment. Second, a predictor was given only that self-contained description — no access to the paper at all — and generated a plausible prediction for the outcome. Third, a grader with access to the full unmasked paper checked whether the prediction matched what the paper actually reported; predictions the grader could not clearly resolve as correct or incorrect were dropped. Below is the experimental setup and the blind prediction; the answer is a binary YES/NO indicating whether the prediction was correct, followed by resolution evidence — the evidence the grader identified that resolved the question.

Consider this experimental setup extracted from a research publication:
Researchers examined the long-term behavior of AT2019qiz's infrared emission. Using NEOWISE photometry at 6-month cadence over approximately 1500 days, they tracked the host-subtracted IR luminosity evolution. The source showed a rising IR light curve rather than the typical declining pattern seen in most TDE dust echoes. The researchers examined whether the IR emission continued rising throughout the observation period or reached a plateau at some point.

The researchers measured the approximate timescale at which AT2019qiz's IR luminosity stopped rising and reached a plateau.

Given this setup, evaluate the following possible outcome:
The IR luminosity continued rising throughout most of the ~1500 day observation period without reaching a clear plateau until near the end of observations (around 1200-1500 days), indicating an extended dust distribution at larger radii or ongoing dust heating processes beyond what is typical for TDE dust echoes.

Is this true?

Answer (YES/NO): NO